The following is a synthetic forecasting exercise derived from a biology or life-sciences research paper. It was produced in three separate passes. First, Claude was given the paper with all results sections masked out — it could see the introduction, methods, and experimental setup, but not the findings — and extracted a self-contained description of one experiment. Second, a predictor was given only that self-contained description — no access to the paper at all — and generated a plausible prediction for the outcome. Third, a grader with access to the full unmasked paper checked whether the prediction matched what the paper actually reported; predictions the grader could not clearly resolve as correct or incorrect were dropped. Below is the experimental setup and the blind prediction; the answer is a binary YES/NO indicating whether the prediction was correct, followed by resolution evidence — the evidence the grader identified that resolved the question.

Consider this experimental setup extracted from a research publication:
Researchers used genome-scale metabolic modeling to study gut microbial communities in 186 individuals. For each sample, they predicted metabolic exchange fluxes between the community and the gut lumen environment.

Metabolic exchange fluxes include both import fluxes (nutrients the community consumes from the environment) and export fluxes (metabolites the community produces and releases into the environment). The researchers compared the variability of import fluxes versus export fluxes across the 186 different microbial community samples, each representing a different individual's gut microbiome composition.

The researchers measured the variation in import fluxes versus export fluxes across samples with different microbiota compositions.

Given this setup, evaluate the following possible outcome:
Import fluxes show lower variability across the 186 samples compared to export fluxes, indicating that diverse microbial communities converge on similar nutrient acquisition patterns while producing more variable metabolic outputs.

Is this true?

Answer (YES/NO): YES